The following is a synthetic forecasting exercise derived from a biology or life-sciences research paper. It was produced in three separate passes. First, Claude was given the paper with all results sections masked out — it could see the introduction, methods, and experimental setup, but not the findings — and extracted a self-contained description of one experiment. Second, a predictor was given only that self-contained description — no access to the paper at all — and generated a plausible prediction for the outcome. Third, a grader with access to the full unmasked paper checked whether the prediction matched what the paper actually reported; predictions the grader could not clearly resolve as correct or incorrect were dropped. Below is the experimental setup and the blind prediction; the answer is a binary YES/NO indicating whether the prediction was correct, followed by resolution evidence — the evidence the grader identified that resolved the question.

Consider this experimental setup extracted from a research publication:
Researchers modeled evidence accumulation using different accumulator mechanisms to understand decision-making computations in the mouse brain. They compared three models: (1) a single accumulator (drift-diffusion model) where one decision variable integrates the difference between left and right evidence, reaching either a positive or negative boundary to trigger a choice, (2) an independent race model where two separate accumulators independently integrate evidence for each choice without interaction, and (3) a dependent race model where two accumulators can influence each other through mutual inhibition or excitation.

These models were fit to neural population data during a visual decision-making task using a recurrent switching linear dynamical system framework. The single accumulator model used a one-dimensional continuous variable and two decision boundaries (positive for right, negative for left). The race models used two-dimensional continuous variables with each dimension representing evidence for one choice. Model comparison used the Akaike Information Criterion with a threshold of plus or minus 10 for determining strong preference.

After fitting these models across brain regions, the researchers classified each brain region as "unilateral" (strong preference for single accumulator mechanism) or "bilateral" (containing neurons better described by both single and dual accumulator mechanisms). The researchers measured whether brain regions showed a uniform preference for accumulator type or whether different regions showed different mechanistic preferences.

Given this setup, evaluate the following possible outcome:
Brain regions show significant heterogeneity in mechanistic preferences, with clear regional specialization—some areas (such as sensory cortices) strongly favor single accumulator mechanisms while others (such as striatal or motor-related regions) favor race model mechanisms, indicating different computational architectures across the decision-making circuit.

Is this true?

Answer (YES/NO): YES